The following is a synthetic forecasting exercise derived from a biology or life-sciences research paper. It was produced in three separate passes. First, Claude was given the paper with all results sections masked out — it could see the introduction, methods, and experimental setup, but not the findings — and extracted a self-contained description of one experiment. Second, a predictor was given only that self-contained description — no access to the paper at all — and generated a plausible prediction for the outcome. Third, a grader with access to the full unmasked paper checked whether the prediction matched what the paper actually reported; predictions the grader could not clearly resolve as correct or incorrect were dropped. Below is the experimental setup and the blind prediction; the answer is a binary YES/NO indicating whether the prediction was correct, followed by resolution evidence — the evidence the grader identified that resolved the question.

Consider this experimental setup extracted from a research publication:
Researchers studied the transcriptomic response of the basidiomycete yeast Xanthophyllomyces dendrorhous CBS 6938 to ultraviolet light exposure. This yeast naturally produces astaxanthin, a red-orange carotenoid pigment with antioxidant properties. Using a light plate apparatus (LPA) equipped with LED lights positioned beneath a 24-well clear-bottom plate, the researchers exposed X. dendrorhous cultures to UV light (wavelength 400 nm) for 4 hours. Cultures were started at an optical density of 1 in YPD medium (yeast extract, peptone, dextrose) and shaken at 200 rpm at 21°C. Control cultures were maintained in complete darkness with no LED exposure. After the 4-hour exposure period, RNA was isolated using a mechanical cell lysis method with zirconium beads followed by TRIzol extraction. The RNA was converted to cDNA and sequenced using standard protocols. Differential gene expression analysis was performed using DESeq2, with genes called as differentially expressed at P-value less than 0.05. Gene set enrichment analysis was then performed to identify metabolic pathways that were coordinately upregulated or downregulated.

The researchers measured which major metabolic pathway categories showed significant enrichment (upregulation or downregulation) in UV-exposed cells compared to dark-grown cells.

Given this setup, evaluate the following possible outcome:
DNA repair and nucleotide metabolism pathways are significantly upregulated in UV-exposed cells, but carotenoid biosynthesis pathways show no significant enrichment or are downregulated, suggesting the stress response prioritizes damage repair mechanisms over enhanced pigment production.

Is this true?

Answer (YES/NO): NO